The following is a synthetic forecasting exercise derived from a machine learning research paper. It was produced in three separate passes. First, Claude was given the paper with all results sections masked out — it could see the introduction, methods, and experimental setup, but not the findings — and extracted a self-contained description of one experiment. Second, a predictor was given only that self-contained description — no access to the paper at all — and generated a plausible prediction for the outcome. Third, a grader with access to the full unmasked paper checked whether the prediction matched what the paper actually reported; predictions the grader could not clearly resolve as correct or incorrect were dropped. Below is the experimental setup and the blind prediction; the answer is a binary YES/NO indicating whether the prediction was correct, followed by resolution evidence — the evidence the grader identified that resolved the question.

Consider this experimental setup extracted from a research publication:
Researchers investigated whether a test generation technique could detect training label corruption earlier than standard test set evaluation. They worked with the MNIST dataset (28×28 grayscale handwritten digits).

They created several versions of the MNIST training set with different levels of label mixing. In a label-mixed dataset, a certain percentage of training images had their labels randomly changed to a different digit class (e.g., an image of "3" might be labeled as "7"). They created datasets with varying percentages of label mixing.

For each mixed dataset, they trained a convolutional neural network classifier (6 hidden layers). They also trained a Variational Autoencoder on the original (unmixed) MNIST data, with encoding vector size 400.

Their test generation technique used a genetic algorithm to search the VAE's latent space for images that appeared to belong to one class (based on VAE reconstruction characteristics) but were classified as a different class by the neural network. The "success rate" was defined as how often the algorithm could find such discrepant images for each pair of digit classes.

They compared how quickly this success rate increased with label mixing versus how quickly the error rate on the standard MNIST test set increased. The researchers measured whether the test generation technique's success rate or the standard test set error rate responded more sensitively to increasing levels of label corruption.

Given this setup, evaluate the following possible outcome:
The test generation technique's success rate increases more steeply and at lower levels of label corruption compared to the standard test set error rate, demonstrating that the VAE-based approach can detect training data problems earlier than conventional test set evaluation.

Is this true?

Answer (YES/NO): YES